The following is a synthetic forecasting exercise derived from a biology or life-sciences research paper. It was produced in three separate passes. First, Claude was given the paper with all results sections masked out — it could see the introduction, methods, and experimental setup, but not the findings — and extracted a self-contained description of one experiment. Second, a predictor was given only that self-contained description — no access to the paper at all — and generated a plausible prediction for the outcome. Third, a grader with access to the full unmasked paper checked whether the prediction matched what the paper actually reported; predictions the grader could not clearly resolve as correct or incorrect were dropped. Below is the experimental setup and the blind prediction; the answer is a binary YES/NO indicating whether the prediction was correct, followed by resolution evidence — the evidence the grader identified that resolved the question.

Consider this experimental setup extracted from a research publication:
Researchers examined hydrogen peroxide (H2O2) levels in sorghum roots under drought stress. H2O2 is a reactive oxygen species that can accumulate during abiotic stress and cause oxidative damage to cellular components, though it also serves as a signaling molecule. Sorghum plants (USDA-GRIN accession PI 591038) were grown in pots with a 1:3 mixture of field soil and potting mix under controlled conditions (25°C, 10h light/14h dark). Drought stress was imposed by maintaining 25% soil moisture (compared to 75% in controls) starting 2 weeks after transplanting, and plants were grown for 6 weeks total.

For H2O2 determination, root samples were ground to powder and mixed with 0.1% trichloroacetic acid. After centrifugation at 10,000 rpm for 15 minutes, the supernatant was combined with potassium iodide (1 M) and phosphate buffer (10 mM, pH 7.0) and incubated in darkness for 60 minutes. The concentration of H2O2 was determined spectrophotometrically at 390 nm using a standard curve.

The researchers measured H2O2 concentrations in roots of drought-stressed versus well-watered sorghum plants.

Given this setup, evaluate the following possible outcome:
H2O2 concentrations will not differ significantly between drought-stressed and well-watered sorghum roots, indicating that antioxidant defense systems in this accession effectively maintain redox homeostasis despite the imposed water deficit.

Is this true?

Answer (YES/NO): NO